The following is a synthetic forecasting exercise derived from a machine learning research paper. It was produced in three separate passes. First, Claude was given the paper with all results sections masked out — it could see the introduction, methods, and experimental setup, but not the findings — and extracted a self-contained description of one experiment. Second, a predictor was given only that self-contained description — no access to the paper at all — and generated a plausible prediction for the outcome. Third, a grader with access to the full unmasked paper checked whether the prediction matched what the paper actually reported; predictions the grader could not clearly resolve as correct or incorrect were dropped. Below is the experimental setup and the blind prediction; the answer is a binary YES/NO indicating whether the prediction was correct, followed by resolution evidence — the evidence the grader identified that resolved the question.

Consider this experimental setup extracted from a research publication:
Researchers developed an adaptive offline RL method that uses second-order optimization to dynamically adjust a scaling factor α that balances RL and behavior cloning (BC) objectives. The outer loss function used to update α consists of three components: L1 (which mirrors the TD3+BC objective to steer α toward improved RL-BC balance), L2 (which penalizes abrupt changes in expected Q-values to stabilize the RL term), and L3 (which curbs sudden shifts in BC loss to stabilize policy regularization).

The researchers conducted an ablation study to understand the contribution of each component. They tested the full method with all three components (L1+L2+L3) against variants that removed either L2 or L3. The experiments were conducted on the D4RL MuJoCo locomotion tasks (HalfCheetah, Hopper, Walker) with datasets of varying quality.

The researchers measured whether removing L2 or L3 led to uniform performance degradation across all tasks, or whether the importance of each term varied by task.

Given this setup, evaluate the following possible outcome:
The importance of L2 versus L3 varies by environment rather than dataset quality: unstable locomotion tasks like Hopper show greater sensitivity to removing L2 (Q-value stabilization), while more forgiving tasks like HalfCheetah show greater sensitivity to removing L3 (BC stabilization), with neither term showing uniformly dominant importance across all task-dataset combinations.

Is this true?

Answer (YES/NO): NO